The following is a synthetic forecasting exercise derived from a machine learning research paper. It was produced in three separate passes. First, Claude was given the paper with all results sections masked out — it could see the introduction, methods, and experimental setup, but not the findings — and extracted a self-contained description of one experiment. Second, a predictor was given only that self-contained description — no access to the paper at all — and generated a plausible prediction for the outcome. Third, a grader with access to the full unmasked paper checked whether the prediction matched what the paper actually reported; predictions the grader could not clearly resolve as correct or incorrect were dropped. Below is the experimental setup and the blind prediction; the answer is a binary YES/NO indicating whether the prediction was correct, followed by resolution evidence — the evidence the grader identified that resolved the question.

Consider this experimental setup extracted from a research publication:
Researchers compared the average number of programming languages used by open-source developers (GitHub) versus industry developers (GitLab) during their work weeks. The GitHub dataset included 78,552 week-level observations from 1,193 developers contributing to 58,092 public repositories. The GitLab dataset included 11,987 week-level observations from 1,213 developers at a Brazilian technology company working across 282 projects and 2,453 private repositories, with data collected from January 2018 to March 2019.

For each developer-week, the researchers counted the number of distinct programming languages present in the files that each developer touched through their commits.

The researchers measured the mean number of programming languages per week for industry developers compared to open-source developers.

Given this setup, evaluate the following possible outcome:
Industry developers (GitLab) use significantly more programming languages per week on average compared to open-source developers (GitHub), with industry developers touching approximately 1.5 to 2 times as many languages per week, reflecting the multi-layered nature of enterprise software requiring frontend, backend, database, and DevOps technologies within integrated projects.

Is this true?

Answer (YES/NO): NO